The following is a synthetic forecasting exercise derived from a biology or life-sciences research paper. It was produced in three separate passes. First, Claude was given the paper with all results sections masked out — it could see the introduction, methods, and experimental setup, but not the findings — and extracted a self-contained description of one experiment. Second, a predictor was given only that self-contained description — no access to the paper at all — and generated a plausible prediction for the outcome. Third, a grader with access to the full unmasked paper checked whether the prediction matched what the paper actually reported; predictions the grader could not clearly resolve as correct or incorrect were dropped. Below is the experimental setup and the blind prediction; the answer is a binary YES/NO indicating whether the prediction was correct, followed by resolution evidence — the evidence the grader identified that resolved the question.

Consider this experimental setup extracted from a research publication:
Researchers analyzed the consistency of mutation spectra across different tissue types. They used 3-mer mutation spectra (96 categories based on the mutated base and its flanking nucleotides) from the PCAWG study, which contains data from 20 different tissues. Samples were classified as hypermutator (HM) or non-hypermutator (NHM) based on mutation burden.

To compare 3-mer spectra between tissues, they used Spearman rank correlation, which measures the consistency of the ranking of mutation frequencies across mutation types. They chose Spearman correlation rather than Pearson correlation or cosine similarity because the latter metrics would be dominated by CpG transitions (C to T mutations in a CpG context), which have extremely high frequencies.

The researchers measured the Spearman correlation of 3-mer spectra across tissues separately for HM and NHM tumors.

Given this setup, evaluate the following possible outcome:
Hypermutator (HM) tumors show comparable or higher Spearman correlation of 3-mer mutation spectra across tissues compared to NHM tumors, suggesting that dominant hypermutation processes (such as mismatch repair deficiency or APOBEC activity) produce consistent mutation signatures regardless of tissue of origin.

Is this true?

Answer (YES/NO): NO